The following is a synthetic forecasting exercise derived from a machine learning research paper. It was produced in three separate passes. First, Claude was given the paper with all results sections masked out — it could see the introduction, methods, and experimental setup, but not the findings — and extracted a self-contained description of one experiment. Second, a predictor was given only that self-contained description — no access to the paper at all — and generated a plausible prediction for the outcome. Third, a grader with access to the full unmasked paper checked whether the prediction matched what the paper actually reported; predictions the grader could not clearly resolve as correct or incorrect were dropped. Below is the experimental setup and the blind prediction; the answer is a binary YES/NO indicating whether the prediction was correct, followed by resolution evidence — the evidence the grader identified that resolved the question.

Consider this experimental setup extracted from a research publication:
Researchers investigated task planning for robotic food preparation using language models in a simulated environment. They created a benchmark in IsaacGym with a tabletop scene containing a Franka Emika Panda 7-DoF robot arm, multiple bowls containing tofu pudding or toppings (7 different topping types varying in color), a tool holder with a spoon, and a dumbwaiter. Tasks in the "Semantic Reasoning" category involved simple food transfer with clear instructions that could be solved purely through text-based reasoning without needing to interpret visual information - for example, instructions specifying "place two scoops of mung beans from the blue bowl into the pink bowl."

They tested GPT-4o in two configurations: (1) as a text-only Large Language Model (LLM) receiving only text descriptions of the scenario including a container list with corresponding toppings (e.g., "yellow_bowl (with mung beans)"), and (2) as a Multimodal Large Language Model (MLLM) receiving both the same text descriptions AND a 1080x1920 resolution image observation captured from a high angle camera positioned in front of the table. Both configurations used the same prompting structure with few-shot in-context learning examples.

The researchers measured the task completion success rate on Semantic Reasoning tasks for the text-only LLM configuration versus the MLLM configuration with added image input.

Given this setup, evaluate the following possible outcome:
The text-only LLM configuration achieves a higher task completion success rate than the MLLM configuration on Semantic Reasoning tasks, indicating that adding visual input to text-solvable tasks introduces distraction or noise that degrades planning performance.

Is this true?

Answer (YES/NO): YES